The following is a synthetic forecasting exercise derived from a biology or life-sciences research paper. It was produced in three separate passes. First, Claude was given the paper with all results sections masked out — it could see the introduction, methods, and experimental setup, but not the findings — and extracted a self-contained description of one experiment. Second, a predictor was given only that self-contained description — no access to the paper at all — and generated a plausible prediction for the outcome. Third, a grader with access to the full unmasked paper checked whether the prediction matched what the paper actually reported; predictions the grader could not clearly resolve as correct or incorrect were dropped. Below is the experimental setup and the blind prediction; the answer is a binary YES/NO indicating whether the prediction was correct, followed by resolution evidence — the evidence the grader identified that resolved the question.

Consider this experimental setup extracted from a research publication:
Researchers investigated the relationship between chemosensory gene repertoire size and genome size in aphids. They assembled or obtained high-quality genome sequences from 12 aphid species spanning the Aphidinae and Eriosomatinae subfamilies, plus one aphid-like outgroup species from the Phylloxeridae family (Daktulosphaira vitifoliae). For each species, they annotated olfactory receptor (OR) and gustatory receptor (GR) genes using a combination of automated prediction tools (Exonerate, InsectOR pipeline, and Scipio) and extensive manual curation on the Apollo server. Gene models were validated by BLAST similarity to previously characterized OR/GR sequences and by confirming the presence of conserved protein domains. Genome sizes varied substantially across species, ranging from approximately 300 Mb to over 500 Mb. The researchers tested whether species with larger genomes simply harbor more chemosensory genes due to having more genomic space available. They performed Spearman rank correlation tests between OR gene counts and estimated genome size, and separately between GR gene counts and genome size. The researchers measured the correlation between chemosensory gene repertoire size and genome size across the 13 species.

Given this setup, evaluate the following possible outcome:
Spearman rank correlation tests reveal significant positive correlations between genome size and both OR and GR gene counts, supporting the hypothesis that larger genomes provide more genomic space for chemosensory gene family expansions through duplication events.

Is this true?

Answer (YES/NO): NO